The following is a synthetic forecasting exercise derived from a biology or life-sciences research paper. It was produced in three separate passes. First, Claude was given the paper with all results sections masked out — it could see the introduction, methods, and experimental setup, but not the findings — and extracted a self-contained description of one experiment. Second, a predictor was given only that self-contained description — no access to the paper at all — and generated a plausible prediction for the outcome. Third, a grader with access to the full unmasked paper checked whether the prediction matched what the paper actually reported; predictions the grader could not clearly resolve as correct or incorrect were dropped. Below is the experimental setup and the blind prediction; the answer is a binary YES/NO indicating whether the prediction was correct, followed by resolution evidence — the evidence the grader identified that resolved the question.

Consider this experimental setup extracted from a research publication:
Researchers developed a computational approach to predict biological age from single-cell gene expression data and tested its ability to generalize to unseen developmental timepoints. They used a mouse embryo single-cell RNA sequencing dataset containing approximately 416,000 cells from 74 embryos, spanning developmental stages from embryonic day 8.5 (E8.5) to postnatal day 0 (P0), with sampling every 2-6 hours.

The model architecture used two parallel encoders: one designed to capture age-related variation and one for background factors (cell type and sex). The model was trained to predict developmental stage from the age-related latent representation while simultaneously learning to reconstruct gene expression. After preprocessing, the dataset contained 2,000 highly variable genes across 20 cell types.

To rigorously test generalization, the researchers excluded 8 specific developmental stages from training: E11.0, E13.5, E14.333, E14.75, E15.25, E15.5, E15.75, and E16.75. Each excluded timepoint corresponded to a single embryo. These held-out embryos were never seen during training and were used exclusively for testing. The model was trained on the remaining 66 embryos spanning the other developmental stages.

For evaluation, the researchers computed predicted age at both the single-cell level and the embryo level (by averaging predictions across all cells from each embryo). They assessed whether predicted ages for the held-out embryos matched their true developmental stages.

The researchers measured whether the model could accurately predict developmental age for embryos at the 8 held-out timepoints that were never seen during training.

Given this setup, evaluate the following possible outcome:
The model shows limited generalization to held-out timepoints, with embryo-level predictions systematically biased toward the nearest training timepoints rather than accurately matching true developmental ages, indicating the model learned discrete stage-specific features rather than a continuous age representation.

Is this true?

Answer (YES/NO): NO